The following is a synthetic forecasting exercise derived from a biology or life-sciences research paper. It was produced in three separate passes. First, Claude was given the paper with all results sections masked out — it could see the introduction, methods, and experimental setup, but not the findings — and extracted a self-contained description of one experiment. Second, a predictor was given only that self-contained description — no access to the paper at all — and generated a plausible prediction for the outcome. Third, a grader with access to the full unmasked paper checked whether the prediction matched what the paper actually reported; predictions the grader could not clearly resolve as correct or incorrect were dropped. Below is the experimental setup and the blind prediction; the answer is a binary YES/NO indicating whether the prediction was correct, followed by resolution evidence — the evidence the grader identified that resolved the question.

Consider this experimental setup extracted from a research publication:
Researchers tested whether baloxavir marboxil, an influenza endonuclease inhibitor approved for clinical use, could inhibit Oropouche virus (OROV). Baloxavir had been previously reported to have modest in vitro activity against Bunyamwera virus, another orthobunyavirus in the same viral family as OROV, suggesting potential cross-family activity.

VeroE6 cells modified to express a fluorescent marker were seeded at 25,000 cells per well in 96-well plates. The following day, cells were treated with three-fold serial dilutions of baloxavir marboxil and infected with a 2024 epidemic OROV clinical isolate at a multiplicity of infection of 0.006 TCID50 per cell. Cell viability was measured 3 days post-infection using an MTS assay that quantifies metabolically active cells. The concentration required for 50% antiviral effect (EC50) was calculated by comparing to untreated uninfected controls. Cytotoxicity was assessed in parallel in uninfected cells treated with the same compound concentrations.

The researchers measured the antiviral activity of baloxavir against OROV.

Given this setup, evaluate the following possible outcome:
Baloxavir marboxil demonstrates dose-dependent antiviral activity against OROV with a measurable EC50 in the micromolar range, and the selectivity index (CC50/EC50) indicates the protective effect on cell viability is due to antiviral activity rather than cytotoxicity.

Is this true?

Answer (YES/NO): NO